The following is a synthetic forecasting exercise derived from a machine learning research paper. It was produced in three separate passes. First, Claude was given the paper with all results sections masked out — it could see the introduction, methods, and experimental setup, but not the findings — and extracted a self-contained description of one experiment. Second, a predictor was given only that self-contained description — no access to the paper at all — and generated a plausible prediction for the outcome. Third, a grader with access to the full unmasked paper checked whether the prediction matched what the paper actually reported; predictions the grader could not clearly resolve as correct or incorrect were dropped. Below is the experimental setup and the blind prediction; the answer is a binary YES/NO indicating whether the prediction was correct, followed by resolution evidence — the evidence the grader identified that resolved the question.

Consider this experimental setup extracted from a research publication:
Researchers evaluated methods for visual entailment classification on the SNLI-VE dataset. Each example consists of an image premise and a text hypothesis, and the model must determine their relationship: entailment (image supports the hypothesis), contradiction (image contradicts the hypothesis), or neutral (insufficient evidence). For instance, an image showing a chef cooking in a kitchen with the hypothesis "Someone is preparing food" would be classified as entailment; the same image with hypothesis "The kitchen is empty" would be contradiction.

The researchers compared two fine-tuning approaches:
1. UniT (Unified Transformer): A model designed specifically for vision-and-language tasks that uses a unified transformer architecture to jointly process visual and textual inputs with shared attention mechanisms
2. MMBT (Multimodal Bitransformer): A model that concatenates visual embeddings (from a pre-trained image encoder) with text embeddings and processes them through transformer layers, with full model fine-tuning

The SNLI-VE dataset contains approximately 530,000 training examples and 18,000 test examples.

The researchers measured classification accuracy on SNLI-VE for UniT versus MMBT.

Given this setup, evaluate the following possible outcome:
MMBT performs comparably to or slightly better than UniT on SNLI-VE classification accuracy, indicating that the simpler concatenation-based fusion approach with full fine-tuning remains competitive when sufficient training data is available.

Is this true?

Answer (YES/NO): YES